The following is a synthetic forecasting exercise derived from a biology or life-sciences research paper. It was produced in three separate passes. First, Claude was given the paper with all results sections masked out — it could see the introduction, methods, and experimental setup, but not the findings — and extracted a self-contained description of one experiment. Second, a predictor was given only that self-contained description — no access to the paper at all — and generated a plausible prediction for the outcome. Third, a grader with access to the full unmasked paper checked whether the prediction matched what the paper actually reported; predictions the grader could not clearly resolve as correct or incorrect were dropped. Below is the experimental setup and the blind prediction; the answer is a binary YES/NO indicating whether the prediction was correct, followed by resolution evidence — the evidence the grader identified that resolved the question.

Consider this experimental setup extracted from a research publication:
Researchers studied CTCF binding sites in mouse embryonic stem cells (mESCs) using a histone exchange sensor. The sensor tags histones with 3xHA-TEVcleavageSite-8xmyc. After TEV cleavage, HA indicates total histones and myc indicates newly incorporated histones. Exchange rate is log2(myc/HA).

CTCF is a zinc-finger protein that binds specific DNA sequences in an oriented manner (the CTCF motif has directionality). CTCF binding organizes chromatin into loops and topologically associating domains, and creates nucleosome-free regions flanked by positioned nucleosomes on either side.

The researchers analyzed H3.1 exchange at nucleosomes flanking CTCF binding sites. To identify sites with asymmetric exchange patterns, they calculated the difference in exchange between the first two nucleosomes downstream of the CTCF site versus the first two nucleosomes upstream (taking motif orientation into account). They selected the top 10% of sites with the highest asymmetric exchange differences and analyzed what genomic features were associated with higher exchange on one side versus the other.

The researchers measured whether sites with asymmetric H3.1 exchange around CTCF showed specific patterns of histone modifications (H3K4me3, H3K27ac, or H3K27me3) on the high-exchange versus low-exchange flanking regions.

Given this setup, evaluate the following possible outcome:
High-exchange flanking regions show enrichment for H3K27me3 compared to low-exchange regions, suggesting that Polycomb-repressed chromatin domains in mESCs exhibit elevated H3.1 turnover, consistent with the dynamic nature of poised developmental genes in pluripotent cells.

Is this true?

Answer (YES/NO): NO